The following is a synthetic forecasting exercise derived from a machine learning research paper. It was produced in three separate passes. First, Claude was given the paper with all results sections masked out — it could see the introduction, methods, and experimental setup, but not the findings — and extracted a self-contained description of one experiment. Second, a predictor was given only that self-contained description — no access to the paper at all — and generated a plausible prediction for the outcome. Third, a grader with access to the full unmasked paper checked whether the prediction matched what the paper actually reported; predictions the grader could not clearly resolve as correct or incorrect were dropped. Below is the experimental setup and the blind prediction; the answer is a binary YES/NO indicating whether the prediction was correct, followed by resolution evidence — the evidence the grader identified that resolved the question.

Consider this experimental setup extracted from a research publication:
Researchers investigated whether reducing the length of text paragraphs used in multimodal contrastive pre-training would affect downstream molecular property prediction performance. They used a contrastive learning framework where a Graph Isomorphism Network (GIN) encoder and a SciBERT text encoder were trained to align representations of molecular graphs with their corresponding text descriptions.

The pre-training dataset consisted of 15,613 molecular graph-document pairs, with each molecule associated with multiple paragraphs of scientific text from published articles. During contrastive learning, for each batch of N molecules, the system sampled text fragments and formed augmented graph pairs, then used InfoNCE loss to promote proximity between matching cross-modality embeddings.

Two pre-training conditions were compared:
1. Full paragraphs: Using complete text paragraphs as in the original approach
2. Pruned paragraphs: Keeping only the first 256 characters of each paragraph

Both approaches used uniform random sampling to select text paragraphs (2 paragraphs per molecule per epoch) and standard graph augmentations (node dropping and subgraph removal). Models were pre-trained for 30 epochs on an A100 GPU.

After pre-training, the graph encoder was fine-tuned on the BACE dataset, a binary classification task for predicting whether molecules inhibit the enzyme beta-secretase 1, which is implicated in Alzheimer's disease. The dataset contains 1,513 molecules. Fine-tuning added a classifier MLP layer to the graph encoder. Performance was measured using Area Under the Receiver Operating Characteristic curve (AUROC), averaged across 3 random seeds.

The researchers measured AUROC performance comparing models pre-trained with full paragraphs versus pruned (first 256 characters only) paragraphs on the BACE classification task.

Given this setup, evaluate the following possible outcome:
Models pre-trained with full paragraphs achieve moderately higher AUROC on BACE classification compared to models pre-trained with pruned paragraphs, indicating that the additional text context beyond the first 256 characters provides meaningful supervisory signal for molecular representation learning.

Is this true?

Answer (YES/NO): NO